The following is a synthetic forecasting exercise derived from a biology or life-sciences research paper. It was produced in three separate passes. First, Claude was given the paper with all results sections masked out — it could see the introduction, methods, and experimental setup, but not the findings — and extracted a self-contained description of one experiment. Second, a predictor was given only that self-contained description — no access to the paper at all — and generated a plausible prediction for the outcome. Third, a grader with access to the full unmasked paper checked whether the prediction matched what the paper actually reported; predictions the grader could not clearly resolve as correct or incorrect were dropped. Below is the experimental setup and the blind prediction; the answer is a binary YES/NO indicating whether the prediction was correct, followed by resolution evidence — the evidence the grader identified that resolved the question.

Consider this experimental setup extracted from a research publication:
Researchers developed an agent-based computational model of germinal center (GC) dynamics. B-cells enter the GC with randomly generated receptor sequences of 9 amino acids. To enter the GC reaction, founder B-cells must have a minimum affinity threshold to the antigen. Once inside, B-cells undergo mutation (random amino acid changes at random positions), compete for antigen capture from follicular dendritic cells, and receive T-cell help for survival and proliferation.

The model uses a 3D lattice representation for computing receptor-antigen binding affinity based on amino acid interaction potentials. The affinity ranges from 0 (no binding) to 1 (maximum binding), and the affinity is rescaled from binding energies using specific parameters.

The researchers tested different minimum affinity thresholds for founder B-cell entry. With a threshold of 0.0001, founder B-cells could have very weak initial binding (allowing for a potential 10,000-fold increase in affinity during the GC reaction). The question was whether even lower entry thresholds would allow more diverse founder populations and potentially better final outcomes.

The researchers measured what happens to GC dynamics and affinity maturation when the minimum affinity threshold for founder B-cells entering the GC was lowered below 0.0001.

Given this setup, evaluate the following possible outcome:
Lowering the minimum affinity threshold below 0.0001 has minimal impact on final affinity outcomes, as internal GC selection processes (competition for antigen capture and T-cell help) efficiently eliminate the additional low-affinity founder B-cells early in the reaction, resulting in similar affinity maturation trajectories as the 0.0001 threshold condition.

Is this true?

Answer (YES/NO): NO